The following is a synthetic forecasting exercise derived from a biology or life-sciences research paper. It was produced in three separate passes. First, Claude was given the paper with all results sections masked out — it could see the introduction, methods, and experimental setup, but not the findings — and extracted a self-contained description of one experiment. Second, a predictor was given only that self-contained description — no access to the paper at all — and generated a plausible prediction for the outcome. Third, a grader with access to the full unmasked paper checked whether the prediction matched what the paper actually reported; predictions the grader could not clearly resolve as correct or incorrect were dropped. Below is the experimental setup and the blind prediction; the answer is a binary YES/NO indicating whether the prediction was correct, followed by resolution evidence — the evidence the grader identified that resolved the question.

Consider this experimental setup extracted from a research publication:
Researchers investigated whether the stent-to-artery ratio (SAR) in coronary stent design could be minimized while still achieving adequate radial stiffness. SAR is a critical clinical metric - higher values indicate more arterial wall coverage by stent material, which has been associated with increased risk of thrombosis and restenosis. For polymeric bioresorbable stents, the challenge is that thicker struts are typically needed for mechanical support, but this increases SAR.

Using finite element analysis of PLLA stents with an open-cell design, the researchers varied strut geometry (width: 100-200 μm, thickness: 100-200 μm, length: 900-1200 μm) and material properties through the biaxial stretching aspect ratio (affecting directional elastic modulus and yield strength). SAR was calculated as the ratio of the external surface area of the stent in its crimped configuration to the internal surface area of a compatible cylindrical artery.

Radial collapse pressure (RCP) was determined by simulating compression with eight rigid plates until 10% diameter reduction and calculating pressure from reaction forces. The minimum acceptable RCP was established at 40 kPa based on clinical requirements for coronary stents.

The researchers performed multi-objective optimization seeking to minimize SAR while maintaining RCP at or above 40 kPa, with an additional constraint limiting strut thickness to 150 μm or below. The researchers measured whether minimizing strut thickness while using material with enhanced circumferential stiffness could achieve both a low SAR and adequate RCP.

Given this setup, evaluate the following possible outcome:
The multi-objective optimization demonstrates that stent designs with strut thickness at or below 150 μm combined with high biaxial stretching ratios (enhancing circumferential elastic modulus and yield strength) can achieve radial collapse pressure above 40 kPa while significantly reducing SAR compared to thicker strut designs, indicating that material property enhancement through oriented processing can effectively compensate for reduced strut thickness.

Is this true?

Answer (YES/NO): NO